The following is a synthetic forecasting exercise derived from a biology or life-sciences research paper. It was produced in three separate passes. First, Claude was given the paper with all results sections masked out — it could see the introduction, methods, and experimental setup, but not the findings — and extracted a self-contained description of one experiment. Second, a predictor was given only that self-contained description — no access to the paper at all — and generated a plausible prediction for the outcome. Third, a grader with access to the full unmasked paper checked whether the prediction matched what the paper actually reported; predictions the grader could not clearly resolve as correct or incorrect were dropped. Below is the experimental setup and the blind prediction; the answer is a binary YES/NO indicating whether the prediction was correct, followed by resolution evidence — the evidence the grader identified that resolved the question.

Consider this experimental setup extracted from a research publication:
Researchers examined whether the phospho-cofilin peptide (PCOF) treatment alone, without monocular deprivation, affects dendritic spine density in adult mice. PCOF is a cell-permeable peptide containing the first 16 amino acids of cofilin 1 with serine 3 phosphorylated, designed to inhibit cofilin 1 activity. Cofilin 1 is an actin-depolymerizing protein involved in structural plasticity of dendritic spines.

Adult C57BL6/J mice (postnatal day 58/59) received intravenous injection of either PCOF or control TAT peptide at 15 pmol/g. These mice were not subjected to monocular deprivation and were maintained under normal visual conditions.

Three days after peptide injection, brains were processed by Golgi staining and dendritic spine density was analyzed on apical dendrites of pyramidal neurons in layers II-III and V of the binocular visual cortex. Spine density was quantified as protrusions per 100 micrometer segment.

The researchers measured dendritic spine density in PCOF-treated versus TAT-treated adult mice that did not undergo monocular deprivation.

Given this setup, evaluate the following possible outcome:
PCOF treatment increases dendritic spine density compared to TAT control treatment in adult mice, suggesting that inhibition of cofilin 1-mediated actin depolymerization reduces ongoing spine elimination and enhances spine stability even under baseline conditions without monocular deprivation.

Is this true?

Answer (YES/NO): NO